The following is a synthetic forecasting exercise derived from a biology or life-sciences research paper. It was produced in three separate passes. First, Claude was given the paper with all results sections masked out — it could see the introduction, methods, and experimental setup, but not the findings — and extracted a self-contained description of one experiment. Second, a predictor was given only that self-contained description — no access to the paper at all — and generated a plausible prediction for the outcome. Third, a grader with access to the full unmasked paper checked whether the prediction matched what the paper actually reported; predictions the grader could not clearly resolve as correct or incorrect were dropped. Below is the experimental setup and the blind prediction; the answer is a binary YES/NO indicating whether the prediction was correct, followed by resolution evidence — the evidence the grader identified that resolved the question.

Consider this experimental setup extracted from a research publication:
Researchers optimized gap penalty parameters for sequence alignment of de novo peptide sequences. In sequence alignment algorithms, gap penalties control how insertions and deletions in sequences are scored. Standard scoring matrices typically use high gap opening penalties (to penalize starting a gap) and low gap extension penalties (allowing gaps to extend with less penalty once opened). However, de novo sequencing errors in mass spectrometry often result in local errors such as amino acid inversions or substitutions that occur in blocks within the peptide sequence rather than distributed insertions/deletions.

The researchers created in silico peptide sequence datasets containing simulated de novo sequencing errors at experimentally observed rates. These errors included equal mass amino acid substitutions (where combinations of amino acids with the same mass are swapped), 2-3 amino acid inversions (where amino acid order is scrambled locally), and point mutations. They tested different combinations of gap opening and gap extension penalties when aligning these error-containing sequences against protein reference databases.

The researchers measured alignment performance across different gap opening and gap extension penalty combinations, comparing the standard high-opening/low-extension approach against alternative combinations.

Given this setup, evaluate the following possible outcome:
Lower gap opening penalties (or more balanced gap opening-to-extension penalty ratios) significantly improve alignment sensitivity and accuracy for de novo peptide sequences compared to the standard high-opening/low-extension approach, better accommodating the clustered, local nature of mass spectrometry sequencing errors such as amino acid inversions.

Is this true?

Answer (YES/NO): YES